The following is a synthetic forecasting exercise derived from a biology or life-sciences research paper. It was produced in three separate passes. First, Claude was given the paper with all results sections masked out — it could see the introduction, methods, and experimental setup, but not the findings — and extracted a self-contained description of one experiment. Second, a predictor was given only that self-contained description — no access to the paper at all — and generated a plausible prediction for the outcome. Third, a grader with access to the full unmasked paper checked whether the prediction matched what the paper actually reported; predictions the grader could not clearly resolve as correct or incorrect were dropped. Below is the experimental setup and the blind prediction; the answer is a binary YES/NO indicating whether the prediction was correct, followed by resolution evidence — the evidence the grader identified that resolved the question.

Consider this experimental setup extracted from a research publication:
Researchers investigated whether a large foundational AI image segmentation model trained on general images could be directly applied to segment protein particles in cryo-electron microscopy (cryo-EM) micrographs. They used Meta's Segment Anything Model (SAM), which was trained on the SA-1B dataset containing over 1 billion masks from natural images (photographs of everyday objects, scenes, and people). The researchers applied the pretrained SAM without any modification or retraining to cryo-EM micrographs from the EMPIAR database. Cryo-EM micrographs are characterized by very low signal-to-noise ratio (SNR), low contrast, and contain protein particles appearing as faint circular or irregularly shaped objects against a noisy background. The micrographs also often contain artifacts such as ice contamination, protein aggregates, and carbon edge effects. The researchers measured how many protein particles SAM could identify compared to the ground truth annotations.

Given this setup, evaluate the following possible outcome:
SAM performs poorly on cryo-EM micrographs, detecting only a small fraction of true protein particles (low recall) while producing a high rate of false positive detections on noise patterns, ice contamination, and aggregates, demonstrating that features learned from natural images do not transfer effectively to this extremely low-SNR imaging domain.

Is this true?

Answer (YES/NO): NO